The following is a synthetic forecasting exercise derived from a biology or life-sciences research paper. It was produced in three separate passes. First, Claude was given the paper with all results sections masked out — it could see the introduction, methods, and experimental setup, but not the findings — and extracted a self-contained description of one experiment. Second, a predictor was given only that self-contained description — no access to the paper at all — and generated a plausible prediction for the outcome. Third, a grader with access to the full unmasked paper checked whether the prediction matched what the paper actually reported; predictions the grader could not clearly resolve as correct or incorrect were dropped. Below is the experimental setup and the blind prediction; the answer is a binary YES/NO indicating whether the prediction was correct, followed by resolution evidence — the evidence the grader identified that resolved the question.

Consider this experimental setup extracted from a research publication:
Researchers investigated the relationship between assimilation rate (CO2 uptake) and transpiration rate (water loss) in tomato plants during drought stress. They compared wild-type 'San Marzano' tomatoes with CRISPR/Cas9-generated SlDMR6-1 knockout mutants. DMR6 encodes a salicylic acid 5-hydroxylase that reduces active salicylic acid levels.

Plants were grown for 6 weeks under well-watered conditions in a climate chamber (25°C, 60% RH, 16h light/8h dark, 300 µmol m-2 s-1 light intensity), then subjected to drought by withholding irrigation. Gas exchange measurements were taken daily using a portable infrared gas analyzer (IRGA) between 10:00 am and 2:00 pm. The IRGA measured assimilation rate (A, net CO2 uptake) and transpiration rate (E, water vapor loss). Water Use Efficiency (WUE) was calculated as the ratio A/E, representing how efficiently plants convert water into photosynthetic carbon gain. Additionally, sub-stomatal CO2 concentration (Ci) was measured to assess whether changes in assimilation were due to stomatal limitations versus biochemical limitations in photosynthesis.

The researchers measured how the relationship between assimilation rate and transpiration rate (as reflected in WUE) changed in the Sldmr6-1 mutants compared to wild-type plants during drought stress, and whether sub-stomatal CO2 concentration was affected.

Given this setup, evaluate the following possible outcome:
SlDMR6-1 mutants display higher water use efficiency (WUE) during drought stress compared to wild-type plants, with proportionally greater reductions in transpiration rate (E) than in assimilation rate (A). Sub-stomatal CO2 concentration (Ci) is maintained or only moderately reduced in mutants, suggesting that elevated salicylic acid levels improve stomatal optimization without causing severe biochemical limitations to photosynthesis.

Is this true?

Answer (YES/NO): YES